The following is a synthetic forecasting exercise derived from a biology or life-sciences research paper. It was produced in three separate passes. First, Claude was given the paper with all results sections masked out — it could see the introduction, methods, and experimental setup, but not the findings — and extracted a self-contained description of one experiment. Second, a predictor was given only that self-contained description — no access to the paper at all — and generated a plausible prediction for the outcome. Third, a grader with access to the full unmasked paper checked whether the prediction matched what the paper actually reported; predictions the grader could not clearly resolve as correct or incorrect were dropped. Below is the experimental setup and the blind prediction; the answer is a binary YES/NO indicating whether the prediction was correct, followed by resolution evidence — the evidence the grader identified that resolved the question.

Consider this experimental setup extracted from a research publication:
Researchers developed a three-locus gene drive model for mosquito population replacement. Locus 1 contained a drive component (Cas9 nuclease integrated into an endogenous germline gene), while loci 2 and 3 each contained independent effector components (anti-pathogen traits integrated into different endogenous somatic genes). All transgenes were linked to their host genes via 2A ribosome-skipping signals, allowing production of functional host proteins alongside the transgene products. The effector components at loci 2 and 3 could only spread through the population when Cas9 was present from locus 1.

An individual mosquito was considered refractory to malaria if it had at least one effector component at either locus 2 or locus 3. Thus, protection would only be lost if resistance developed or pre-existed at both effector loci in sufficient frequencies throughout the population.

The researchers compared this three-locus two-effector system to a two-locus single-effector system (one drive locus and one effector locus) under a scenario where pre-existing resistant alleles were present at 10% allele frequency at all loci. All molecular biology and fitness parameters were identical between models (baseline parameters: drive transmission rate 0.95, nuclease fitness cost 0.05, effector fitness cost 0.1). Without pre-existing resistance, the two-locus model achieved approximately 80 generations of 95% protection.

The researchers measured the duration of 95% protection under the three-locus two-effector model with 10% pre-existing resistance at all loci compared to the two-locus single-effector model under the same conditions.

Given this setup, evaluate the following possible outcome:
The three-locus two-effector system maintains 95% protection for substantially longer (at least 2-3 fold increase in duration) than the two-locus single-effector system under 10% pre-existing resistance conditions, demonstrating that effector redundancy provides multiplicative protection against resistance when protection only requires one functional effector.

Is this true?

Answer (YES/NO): YES